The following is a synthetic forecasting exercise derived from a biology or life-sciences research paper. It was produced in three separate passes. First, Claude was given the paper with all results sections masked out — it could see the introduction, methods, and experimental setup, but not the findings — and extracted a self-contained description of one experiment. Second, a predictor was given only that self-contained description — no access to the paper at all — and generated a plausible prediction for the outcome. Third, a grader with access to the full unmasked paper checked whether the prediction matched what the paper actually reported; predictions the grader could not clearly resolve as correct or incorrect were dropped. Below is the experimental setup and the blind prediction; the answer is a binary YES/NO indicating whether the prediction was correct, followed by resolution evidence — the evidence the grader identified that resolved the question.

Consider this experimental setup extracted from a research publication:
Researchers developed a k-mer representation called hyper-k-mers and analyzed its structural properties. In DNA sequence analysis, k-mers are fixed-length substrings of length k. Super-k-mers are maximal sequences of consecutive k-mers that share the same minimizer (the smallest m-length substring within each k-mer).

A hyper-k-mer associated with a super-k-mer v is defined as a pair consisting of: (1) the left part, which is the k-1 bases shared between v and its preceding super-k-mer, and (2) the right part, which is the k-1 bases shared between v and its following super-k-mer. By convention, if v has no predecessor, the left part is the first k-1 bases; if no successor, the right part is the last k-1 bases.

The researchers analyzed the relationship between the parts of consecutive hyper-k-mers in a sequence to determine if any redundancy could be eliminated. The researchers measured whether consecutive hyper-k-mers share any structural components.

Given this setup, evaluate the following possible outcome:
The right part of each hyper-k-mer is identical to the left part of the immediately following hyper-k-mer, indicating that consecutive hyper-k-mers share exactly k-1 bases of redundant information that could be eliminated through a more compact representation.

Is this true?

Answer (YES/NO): YES